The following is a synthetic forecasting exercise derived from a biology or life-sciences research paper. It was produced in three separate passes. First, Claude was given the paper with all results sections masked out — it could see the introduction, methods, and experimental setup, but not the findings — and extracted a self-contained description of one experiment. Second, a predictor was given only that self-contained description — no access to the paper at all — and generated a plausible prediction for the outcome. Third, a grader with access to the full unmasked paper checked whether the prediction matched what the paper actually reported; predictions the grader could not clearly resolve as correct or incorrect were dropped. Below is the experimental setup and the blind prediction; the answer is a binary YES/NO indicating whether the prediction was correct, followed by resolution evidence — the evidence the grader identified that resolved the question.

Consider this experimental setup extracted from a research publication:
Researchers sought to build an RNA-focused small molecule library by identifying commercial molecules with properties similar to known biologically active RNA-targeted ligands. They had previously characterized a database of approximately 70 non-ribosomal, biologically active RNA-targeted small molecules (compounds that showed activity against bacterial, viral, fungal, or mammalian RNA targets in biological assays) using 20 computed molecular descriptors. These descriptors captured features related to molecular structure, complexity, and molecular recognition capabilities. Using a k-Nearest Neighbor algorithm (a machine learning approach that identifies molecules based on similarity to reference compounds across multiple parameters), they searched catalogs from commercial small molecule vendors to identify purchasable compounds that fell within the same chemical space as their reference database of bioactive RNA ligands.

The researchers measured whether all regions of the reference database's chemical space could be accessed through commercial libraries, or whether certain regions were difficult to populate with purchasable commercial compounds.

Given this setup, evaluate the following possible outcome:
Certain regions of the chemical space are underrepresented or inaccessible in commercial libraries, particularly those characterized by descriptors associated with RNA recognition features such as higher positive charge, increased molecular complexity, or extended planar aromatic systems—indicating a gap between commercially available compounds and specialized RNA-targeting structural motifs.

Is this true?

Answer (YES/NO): YES